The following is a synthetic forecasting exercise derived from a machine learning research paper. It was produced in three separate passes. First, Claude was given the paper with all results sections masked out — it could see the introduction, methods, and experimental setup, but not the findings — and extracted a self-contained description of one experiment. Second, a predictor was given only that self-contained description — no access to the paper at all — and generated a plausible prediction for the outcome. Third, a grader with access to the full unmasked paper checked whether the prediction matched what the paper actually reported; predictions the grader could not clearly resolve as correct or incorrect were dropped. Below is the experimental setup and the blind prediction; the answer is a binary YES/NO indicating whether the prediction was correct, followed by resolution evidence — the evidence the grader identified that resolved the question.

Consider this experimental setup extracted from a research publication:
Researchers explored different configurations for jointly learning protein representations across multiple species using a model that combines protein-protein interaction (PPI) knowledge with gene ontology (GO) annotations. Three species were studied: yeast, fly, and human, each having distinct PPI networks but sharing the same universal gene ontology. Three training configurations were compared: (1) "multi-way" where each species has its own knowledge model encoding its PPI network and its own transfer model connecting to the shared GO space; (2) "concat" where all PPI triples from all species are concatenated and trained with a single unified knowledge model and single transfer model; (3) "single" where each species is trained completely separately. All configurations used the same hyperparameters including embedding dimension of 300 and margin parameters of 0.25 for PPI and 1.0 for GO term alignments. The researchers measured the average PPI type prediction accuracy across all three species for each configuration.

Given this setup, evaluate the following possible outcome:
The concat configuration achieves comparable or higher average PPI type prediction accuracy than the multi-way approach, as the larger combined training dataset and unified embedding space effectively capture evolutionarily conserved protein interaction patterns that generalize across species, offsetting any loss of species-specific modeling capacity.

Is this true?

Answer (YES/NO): NO